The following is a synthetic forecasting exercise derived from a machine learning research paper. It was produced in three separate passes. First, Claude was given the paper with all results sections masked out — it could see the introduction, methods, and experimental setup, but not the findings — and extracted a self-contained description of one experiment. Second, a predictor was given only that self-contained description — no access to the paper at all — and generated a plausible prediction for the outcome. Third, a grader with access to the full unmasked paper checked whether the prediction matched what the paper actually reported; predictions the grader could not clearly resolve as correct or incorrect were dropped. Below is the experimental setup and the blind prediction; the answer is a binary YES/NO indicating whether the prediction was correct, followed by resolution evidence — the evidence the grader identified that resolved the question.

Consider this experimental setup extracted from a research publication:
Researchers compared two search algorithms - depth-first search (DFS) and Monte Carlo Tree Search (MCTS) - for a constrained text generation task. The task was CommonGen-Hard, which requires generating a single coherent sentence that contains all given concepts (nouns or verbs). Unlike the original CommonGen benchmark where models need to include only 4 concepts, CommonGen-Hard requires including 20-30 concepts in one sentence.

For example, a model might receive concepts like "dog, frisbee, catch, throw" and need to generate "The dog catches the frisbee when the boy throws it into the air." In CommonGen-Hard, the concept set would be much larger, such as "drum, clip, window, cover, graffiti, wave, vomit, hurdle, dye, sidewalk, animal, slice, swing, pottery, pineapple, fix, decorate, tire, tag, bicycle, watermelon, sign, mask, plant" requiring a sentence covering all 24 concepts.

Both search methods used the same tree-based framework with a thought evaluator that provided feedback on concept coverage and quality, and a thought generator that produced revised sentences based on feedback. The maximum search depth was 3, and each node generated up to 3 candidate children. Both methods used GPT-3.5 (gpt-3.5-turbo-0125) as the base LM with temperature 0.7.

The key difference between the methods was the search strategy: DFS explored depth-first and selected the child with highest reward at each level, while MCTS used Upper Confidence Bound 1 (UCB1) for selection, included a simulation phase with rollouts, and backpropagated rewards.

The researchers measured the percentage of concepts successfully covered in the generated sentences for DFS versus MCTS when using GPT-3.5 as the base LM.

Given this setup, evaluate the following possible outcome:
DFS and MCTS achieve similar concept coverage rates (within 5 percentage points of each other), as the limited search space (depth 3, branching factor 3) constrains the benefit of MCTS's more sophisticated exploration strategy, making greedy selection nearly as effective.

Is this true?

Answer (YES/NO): YES